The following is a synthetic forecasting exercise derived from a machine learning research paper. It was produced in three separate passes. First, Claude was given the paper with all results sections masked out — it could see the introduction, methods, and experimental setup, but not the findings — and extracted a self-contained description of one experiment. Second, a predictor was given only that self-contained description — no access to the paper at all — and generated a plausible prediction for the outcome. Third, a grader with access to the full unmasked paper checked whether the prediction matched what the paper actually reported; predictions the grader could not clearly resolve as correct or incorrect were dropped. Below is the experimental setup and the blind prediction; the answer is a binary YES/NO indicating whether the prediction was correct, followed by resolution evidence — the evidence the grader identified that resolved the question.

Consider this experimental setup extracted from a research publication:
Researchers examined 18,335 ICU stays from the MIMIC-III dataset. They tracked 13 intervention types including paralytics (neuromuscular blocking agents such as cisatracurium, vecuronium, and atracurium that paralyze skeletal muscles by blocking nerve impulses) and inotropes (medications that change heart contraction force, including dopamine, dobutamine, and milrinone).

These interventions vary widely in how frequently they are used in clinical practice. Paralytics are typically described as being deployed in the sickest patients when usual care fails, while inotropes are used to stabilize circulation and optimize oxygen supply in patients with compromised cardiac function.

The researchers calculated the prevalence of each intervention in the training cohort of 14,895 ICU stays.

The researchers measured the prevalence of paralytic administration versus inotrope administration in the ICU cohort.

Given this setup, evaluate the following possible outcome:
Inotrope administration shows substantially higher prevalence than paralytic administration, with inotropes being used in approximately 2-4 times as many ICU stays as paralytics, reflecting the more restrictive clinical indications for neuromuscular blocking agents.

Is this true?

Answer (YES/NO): NO